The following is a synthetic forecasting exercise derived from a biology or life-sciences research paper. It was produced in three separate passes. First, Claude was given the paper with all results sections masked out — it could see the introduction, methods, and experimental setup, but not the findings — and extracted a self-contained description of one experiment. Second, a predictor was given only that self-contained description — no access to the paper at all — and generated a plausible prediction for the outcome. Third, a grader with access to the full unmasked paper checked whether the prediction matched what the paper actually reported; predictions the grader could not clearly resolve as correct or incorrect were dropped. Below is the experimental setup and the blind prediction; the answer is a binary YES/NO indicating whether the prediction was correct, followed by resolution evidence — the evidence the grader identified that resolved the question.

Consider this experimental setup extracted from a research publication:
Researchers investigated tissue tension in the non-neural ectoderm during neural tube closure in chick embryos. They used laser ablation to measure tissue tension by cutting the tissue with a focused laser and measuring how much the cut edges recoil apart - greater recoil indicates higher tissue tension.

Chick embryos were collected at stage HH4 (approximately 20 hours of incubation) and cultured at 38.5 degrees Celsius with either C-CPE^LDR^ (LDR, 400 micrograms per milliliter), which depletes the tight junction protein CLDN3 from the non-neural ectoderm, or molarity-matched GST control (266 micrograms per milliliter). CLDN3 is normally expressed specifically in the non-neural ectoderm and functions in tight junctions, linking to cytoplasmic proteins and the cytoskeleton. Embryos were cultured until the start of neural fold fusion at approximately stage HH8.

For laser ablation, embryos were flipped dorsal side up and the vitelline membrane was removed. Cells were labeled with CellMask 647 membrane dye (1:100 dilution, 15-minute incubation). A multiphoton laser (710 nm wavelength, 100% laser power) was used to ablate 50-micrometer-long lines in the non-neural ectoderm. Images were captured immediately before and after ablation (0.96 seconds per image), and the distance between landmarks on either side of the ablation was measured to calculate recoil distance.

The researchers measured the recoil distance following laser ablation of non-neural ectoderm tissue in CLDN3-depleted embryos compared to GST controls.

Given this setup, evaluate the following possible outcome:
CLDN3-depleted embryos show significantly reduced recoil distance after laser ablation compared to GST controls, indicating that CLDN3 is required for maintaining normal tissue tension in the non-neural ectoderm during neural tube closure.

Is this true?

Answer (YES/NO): NO